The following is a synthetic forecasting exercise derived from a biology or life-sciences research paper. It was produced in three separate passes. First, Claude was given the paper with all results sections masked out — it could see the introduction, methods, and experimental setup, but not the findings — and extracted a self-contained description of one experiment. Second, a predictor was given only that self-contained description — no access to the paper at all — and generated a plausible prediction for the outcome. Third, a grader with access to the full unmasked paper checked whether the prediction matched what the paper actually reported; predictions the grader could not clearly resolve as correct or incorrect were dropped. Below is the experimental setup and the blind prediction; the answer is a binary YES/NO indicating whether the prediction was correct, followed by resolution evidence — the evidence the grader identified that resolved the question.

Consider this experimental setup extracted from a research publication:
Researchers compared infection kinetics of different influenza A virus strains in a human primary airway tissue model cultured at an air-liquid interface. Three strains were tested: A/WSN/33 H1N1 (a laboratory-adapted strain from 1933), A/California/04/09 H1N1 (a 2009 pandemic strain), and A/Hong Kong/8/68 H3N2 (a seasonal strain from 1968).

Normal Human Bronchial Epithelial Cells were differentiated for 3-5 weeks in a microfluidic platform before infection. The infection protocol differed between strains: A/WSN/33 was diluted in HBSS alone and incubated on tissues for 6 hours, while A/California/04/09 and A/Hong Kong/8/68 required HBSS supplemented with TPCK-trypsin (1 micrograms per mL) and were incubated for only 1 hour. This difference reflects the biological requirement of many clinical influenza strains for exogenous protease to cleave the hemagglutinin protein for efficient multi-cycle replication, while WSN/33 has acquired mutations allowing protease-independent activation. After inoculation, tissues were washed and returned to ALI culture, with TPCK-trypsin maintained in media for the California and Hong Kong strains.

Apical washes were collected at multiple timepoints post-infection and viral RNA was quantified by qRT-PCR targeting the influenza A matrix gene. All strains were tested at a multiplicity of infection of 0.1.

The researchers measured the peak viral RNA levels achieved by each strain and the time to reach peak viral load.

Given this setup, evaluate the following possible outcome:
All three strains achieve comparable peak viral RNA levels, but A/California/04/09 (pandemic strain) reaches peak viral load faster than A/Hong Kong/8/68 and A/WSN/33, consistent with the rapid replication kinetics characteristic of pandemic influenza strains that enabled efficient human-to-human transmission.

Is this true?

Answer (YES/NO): NO